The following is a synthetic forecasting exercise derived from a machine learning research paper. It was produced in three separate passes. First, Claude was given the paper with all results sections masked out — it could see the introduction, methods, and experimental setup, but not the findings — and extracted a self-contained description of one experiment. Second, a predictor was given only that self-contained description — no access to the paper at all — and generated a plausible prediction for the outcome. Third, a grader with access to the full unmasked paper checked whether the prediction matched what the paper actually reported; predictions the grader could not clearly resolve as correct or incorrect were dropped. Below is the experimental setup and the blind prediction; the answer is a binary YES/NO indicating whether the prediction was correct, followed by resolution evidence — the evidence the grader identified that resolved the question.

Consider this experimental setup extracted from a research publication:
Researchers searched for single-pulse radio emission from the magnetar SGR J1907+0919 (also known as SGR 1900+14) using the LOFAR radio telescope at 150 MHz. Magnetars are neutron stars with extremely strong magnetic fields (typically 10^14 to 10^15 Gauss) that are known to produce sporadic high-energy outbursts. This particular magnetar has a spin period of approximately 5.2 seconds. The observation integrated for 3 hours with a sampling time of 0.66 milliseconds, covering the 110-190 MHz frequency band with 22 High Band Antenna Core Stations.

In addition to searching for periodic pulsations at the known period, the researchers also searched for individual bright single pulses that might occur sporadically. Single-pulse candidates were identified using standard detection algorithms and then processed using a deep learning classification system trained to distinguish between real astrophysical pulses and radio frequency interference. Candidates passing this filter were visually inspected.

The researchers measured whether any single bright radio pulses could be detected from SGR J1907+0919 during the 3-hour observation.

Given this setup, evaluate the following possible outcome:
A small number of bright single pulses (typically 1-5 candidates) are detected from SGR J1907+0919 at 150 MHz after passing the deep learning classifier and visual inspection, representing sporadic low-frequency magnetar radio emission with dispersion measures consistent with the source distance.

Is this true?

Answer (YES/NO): NO